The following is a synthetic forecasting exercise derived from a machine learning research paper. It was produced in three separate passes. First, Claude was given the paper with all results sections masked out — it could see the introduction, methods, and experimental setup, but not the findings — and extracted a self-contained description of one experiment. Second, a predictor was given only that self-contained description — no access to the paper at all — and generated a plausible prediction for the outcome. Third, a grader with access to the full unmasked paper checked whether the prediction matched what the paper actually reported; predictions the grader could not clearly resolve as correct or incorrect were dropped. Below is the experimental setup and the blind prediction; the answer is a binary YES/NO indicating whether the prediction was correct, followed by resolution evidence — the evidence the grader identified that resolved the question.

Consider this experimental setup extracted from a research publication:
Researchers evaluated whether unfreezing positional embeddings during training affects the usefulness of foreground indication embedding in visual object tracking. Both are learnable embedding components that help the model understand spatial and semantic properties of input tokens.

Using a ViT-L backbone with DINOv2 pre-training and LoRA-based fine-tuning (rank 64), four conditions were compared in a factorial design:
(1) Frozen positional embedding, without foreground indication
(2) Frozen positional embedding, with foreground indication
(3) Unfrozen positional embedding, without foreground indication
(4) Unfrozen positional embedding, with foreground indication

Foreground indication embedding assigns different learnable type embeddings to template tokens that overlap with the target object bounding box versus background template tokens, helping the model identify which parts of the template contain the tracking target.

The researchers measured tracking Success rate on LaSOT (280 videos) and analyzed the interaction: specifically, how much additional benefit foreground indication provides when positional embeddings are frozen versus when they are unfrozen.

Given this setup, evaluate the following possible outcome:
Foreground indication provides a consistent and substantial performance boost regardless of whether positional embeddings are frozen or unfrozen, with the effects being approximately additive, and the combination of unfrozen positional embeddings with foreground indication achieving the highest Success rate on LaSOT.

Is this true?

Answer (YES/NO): NO